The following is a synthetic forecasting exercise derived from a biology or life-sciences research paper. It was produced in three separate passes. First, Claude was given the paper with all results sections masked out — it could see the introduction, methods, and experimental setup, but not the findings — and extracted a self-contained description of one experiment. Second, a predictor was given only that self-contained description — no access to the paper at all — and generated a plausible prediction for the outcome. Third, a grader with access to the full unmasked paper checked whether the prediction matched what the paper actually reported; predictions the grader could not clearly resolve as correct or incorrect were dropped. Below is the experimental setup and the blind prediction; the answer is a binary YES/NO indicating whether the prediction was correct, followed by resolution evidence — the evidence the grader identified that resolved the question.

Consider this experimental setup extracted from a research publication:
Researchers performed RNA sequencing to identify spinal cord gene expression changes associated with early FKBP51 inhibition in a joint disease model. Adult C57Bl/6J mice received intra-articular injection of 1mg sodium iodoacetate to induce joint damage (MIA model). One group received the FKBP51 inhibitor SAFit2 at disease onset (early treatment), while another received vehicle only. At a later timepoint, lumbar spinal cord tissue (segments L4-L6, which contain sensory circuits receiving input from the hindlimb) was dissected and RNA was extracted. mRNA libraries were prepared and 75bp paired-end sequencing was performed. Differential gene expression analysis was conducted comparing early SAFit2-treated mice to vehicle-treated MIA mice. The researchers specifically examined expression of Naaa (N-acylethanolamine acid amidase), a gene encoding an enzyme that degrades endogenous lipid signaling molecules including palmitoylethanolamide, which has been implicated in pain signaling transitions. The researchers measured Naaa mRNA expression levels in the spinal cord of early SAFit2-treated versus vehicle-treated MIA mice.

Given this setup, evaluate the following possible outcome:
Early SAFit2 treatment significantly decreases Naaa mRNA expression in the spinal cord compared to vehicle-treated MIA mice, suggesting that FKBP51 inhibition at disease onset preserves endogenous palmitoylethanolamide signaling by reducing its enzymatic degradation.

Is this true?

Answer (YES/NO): NO